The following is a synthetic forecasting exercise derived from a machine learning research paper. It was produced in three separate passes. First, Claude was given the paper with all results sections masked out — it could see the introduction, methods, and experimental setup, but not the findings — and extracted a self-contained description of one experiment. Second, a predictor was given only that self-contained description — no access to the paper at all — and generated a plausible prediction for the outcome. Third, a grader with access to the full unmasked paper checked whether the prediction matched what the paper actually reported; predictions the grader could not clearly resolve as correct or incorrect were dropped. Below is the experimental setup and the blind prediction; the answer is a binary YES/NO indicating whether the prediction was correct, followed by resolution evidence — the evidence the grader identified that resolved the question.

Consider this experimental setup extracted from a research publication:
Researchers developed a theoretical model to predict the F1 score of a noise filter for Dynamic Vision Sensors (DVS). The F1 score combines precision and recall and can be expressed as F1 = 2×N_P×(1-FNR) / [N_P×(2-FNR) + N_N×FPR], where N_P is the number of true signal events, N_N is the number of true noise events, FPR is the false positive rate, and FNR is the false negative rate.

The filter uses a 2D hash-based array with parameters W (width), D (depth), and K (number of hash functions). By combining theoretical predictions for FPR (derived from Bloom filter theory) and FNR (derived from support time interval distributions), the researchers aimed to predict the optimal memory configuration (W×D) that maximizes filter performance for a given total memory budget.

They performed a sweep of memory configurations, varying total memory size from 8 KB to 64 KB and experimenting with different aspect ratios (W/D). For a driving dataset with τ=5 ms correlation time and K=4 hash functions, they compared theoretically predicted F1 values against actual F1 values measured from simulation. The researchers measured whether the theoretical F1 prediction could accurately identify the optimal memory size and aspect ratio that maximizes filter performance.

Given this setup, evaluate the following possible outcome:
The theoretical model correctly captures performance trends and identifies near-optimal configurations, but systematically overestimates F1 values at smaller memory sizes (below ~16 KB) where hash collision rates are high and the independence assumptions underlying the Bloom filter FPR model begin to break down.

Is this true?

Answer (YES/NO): NO